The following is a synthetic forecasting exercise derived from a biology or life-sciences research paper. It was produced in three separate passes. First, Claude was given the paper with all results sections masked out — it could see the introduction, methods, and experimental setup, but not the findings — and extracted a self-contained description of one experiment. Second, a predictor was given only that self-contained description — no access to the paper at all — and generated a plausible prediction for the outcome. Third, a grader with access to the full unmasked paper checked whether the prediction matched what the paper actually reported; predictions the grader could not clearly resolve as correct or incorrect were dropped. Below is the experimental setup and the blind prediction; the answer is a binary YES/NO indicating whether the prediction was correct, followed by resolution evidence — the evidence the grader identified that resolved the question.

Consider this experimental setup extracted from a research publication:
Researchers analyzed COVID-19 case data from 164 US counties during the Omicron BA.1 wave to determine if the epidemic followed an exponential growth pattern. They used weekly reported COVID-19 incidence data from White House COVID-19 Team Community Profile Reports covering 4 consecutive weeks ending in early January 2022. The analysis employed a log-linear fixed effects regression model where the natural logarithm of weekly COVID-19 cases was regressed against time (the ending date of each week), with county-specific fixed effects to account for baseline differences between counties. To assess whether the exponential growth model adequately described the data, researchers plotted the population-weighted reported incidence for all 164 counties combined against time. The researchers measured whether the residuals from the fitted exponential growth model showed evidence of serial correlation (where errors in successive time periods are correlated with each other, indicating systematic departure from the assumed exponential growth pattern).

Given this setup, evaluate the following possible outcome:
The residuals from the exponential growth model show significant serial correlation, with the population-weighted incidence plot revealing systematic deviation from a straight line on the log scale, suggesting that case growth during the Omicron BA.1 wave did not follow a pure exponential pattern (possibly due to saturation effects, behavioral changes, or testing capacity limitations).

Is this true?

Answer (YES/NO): NO